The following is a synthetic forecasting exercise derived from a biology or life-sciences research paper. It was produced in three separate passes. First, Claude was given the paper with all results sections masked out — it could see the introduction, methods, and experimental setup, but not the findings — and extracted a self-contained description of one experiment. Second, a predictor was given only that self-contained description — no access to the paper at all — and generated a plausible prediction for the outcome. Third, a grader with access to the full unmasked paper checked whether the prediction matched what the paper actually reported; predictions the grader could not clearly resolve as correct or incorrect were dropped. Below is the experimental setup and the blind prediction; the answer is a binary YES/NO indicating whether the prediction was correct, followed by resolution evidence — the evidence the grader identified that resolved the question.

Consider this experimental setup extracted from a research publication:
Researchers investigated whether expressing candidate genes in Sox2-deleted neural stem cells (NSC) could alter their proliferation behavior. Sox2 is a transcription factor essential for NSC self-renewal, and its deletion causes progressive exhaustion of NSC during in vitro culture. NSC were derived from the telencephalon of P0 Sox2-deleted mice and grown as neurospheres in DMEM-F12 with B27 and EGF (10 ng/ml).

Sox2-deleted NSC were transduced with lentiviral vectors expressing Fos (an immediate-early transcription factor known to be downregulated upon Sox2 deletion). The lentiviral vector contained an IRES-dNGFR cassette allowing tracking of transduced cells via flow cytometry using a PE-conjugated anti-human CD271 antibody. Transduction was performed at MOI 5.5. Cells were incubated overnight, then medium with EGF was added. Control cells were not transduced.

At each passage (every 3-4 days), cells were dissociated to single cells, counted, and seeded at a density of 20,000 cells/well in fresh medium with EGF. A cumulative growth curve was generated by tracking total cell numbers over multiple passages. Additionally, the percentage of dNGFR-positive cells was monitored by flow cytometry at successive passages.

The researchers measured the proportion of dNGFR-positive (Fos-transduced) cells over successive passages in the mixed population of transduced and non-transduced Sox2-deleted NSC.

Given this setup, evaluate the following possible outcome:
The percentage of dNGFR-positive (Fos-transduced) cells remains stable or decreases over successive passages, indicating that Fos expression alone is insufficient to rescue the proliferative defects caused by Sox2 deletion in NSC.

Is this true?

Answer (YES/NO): NO